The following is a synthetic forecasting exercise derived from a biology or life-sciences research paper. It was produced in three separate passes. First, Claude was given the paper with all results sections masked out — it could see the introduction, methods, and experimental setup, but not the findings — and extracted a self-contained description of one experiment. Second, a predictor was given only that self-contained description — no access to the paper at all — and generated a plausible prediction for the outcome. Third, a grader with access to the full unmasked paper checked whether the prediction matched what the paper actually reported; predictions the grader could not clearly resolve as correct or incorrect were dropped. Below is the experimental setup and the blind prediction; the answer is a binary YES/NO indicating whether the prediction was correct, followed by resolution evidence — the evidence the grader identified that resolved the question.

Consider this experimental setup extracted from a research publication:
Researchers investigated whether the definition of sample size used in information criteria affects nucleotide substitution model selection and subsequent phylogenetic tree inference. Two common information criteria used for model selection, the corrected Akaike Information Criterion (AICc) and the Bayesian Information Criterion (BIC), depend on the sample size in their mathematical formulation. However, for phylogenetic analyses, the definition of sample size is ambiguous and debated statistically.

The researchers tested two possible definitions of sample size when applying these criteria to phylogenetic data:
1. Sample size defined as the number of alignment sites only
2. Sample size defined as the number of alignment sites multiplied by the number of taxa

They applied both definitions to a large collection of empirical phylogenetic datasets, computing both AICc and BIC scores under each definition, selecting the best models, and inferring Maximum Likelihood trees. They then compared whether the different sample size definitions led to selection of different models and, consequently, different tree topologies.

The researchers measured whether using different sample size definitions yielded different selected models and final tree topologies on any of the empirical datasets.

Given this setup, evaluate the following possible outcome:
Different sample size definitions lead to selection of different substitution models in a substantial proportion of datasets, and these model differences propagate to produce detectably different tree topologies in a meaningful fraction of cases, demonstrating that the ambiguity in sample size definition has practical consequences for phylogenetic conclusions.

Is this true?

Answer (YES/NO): NO